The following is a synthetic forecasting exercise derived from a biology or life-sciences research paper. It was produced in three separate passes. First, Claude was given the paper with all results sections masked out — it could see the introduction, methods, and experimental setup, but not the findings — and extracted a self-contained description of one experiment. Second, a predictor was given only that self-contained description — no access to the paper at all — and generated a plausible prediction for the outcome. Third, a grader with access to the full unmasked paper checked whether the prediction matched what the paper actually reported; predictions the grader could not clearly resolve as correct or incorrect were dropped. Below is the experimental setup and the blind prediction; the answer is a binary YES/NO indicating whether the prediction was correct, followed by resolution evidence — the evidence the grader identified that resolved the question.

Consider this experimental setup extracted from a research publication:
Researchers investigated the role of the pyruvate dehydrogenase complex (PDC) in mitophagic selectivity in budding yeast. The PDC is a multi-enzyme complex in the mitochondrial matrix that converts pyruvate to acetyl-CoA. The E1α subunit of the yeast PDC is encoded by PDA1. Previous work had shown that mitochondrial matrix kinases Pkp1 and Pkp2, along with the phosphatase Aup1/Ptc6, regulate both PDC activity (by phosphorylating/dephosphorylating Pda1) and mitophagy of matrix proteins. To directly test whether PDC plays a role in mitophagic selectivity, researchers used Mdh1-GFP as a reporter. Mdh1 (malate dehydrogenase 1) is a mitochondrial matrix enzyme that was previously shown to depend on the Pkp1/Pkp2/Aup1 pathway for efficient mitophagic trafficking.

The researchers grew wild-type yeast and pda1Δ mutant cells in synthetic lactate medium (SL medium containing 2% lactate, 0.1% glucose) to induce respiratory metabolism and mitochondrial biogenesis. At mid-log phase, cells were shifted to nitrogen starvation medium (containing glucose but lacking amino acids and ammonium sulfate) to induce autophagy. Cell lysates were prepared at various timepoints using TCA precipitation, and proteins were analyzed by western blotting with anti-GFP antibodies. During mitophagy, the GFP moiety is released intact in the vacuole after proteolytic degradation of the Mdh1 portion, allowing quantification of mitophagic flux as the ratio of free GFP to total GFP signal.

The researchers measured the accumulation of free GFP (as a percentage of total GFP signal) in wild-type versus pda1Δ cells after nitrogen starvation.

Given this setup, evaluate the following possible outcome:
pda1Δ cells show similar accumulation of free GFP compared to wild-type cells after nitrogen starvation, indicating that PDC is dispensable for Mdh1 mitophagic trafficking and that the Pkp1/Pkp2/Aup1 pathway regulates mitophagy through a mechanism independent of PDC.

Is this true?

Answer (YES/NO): NO